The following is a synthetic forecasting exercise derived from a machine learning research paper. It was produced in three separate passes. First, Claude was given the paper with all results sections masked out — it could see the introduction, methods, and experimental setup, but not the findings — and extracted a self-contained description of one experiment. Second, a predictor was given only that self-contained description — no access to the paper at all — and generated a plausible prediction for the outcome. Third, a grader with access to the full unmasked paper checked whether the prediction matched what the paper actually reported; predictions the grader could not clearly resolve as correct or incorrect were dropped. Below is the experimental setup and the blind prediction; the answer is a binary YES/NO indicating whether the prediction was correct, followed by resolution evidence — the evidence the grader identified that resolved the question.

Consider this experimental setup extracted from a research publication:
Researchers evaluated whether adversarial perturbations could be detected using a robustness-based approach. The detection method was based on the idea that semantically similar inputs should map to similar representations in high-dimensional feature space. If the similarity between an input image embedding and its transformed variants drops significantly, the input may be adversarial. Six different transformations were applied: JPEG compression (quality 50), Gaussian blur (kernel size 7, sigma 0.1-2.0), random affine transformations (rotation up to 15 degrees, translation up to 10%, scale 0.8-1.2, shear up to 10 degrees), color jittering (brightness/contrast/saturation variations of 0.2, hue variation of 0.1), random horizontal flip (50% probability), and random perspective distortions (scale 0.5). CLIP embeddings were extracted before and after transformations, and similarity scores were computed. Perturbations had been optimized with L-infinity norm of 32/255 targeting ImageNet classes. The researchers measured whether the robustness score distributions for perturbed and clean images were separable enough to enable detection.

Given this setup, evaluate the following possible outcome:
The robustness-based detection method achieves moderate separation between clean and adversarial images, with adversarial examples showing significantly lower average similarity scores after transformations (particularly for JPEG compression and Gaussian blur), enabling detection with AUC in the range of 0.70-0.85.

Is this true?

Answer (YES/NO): NO